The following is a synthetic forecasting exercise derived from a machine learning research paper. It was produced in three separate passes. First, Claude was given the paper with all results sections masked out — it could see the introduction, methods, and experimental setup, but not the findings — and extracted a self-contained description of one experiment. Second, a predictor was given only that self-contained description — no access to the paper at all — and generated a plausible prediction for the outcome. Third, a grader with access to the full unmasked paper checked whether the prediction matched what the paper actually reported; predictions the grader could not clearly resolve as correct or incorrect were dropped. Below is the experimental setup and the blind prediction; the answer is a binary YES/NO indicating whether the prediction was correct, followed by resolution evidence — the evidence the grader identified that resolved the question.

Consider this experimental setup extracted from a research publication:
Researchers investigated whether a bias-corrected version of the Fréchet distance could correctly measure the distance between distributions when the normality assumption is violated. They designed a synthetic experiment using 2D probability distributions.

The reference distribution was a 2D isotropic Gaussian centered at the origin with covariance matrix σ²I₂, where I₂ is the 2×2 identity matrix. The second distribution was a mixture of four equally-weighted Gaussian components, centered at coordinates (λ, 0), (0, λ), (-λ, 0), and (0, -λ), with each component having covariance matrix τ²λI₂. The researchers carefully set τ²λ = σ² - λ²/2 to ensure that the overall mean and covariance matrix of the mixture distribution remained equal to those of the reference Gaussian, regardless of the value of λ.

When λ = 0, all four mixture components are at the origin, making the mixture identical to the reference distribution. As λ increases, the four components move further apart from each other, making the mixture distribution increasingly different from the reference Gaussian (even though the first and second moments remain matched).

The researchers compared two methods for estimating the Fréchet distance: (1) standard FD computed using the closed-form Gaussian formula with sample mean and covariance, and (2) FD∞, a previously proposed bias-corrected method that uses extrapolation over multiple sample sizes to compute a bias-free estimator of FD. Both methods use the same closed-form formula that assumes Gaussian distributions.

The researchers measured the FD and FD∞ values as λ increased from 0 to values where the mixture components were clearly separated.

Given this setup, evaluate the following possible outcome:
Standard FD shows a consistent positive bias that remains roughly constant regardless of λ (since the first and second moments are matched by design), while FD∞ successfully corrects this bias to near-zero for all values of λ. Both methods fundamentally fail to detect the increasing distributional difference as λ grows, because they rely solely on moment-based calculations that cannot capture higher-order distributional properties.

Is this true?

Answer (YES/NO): NO